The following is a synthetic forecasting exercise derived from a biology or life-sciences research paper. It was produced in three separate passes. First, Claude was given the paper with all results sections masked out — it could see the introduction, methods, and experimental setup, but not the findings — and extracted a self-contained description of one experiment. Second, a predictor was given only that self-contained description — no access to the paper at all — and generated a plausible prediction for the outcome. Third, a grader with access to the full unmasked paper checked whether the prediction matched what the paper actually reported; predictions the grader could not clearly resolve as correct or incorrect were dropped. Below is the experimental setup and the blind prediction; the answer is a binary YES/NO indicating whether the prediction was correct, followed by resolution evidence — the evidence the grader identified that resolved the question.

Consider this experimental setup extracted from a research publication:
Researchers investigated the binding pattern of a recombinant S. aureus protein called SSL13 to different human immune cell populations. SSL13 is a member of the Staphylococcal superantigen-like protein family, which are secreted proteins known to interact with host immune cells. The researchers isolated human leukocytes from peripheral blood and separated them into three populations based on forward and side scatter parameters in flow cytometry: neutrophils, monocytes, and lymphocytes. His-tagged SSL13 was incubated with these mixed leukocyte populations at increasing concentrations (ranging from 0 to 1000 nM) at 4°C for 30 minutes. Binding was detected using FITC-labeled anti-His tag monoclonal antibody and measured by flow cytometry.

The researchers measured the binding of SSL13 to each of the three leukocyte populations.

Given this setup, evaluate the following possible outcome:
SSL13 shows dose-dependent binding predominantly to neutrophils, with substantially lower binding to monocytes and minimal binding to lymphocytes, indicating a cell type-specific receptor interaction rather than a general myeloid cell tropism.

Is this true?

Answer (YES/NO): NO